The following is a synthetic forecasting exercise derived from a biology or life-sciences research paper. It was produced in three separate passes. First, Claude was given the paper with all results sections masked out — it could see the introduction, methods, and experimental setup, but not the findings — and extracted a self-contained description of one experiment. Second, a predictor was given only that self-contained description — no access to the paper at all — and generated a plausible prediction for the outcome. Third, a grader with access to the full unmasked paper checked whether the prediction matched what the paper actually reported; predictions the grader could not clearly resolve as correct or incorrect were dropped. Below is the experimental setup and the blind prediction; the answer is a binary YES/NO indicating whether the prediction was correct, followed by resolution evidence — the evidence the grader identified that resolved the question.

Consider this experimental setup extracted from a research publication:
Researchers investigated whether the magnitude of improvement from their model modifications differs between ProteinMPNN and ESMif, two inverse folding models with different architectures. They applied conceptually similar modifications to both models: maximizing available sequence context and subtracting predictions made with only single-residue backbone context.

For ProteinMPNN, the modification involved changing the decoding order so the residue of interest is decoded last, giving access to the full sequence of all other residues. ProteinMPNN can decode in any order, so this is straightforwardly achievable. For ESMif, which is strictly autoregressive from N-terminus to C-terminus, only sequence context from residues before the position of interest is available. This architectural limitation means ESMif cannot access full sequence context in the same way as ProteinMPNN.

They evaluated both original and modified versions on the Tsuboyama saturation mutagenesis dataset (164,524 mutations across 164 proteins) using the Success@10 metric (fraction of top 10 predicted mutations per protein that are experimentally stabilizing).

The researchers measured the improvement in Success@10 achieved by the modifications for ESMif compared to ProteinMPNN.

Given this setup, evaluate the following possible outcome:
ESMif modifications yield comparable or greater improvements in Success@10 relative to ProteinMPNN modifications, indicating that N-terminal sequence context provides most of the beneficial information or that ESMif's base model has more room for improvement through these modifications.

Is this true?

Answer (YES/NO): NO